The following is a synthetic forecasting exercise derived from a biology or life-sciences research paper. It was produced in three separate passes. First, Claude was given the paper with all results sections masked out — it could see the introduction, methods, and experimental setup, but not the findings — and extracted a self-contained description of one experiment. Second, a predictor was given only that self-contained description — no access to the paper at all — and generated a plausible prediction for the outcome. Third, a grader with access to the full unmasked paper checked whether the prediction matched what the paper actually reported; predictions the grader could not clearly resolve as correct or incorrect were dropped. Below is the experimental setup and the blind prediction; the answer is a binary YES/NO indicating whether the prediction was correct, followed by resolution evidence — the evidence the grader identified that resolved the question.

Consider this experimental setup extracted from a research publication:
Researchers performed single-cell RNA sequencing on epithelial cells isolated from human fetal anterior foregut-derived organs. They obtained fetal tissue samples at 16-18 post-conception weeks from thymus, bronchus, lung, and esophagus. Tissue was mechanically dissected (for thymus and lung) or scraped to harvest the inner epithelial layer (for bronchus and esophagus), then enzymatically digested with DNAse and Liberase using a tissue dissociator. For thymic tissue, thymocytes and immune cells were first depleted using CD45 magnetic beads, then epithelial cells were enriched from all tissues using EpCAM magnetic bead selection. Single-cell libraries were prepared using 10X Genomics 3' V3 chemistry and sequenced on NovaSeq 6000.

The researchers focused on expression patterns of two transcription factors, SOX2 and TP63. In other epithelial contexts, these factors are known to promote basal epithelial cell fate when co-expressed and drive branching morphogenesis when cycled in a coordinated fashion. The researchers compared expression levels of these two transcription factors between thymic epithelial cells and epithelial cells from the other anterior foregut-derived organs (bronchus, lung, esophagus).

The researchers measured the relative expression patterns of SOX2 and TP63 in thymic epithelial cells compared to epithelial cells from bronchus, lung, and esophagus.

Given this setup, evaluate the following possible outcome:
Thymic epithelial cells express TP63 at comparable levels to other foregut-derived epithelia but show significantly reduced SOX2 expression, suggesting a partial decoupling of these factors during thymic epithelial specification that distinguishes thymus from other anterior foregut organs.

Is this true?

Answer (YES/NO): YES